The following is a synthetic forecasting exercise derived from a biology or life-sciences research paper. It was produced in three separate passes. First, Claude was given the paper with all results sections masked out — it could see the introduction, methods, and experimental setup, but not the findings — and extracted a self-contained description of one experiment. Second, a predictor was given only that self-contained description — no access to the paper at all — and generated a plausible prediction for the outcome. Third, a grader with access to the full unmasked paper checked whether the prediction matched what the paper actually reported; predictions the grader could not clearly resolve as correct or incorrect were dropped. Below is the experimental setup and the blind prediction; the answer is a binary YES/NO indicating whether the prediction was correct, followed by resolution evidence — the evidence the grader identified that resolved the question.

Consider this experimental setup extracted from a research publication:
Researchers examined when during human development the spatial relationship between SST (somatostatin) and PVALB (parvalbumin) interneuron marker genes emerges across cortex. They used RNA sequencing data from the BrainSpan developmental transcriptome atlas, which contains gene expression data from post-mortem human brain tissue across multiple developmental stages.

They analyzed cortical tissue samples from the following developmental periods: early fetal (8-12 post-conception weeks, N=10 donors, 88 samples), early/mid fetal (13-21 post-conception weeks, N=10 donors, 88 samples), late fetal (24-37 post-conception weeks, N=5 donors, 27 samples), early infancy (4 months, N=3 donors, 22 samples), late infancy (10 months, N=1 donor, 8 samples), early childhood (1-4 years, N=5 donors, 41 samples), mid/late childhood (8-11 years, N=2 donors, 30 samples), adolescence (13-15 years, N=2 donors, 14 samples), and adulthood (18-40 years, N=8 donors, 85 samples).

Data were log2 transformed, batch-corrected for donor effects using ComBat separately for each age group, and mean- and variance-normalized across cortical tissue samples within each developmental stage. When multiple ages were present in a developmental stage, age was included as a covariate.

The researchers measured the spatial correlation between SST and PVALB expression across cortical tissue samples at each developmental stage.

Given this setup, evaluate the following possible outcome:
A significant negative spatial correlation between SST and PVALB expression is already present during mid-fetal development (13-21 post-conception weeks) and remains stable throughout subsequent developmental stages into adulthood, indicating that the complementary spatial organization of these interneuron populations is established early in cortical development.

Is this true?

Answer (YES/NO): NO